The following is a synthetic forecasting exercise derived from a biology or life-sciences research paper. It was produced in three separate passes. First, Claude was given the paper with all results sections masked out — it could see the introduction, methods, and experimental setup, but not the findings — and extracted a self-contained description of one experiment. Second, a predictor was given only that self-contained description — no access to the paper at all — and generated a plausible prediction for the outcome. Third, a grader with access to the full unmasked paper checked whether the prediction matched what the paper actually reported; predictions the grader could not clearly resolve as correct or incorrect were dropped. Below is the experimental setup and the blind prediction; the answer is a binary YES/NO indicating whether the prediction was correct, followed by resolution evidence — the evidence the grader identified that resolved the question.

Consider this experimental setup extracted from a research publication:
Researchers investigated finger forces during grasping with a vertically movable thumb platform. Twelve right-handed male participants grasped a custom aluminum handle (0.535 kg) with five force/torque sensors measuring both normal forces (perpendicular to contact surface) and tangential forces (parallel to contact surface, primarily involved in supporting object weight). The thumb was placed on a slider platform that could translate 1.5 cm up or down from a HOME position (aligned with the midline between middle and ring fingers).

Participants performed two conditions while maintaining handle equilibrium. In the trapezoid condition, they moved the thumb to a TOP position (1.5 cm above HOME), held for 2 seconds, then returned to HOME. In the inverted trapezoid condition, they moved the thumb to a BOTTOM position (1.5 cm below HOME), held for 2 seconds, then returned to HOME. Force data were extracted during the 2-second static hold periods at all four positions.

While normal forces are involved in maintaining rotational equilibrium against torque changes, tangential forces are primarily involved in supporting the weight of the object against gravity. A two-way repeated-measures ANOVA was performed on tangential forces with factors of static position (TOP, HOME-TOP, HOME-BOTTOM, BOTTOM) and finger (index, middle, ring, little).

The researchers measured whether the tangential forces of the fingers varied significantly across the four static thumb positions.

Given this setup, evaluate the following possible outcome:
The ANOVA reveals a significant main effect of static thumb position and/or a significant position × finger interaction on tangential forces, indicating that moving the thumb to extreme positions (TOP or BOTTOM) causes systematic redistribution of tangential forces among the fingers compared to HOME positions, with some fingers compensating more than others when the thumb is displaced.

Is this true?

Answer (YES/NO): YES